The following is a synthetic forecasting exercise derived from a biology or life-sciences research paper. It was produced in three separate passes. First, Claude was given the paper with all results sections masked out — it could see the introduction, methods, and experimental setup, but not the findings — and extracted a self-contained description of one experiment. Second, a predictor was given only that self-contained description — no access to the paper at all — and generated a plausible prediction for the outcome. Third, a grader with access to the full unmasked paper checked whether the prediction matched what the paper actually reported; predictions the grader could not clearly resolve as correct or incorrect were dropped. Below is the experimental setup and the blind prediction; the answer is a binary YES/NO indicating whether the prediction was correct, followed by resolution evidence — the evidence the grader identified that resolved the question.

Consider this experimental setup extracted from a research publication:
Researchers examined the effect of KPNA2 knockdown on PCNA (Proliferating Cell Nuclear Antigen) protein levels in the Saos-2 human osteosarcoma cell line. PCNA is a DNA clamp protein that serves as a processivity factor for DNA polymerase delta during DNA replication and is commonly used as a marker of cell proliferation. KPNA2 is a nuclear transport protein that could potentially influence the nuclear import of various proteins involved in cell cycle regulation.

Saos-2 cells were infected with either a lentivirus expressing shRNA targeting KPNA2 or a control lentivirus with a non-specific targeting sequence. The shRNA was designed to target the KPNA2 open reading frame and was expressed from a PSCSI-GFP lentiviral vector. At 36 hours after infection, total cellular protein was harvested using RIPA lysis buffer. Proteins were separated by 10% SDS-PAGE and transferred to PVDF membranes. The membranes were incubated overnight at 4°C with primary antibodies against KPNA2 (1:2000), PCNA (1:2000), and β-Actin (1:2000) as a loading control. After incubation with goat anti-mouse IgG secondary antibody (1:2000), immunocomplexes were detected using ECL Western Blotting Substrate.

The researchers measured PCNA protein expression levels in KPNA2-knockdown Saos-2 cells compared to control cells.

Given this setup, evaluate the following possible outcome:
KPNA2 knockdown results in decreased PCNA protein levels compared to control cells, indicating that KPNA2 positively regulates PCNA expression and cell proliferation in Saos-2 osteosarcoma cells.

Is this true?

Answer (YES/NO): YES